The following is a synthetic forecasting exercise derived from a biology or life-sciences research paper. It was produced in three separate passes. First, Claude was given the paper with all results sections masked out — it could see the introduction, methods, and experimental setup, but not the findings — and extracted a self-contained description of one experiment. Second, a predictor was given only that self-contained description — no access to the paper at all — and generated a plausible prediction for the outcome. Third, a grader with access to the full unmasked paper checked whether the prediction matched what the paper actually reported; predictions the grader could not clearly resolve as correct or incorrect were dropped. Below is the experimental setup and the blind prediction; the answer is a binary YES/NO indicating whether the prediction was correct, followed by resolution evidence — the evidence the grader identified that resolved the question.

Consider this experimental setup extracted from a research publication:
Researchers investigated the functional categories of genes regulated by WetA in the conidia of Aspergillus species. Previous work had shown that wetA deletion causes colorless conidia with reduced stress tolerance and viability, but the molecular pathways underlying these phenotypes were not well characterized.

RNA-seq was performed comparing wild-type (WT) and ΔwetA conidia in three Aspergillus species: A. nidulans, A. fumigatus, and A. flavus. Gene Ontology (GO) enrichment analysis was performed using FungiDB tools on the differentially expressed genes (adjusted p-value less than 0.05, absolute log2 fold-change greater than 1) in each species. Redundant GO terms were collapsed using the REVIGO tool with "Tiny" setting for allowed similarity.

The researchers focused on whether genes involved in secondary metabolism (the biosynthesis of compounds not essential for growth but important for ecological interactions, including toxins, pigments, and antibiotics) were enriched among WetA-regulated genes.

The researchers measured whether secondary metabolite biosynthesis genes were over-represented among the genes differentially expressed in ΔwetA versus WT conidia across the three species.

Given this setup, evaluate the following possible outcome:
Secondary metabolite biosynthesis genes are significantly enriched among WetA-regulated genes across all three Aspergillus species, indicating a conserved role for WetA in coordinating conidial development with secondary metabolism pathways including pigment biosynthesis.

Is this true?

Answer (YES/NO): YES